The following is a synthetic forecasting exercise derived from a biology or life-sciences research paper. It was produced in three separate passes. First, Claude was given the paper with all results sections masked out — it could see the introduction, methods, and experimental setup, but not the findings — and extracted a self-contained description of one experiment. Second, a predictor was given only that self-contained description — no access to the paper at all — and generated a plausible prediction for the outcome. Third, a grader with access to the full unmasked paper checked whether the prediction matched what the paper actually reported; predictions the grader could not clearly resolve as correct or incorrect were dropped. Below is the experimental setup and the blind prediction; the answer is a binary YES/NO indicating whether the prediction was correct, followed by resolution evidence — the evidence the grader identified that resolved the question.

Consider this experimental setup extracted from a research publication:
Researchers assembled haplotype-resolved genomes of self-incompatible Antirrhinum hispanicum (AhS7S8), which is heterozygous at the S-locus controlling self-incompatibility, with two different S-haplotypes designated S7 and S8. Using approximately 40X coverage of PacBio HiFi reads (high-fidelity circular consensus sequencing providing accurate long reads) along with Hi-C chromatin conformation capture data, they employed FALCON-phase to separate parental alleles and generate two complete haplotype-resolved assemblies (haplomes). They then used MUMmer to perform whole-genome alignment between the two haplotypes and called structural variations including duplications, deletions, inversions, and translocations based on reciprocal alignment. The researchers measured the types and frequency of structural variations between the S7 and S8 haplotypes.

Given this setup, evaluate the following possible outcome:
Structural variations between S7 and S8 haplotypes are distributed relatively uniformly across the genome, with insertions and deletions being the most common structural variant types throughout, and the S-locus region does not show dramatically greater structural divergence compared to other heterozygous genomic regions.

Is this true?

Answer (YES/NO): NO